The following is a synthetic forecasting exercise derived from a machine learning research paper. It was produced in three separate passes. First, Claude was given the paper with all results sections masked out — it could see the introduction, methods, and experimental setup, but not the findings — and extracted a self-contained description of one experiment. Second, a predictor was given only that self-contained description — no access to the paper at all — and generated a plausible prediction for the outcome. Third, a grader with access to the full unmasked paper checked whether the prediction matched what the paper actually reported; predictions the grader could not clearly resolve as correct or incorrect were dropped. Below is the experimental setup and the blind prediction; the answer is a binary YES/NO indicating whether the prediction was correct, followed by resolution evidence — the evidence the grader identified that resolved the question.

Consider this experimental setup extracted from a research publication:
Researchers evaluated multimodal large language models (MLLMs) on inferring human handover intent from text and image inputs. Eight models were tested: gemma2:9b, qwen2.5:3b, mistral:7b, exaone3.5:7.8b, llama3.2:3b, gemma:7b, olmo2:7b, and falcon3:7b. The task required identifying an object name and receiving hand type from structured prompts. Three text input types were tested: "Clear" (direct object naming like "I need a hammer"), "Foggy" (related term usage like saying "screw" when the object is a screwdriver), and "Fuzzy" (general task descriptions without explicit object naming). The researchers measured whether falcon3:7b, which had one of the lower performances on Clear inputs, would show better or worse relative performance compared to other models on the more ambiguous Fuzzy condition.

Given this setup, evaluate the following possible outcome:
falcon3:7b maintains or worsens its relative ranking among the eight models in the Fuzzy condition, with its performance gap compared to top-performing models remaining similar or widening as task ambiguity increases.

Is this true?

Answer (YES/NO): NO